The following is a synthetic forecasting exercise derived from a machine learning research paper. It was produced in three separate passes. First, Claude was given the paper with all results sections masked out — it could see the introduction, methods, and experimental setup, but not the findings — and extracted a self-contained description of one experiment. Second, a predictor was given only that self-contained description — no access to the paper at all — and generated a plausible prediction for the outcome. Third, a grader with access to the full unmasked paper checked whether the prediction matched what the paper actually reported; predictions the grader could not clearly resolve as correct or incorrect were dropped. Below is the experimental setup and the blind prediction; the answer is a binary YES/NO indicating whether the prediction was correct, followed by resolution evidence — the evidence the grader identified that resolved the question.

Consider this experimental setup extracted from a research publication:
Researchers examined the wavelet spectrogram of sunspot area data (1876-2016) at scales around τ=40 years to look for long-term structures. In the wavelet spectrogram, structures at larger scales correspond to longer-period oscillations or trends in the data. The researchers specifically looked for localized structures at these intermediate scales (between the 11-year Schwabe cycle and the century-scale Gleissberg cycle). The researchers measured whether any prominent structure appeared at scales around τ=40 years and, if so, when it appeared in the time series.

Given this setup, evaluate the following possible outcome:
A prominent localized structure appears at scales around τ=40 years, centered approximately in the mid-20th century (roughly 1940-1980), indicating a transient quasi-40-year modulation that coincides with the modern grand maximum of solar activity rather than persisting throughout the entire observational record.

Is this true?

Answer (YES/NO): YES